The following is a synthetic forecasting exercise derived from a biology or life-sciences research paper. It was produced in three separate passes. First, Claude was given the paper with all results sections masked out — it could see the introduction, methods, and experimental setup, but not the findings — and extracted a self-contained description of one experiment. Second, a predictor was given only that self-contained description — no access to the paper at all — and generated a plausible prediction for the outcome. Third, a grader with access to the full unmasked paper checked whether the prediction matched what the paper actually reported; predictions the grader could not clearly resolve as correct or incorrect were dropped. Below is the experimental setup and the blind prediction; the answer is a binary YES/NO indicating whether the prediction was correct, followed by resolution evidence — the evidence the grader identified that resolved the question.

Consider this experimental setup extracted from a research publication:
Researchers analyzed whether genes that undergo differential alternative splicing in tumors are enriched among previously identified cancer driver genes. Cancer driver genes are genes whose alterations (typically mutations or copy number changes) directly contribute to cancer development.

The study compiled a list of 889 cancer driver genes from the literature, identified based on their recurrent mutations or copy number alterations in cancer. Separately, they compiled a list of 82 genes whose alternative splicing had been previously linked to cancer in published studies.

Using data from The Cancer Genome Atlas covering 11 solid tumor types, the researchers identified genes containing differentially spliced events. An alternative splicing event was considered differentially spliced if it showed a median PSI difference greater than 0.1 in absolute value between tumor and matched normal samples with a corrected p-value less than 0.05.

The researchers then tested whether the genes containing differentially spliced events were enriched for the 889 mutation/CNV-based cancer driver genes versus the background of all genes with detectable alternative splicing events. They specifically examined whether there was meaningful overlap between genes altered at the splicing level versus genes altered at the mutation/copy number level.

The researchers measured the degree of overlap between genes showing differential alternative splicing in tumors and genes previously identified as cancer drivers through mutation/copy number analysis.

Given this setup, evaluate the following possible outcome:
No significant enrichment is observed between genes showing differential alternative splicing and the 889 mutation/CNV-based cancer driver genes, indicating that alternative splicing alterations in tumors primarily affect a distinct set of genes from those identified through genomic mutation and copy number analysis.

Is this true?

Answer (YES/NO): NO